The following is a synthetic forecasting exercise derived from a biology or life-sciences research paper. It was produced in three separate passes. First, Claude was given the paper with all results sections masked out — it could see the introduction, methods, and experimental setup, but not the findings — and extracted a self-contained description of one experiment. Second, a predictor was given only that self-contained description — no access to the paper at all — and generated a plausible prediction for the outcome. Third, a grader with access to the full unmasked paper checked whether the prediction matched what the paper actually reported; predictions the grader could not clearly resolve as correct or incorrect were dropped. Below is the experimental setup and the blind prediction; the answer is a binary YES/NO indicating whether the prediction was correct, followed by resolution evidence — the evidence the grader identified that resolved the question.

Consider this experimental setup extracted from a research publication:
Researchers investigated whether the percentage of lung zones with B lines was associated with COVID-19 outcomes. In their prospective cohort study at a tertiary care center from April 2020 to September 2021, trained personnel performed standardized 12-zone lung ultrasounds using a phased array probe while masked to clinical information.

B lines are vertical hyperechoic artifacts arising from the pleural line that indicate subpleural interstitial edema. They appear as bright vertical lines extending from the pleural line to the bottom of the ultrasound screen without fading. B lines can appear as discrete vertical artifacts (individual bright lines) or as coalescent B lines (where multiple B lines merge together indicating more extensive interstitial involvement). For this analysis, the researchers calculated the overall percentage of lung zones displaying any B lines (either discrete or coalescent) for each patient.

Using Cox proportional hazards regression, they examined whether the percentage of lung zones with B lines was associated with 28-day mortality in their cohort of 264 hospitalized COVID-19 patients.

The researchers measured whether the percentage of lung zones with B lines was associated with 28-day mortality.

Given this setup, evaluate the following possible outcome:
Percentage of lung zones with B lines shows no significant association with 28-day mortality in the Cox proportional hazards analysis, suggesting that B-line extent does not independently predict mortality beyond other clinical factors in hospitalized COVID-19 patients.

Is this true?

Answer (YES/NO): NO